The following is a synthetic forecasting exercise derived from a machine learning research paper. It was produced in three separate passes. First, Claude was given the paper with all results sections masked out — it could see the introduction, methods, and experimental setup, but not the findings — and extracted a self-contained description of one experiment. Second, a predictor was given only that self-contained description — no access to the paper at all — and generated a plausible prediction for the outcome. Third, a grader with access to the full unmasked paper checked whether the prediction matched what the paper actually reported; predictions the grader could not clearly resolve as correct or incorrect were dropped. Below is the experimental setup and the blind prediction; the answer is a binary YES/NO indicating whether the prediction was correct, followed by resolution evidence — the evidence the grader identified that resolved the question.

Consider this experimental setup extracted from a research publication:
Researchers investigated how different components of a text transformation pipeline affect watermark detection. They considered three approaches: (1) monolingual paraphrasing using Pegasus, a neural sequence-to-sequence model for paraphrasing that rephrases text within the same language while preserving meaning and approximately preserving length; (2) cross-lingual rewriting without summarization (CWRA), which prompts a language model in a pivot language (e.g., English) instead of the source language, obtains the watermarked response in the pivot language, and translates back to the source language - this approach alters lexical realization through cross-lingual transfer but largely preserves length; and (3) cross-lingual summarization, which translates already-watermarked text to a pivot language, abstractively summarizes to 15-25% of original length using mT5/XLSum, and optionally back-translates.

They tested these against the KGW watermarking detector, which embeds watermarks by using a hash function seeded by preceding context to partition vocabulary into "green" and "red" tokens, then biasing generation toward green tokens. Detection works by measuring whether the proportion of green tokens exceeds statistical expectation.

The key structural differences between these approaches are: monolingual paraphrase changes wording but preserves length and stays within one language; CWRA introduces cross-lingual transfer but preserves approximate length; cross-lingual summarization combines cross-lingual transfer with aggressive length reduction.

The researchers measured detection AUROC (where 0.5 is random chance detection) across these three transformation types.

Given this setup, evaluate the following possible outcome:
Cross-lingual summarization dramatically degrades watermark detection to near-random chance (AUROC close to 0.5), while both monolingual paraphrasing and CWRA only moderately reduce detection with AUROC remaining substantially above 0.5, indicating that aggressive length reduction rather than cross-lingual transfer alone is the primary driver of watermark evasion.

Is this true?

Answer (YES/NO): YES